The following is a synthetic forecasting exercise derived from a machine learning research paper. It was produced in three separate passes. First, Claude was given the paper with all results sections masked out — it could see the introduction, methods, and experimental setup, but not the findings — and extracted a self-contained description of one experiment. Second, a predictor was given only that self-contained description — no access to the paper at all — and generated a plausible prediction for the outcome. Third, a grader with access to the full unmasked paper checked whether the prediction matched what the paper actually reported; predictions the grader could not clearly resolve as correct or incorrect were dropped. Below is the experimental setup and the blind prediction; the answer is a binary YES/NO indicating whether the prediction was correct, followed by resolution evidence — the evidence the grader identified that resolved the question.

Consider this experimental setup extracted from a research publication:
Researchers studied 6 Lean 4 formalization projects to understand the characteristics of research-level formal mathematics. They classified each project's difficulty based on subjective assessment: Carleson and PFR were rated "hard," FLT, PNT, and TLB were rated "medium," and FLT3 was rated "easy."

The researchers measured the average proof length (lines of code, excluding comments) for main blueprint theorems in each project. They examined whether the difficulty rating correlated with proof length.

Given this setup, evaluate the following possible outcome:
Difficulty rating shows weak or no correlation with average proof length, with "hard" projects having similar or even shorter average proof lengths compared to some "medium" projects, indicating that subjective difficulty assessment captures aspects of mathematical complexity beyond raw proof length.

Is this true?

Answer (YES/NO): NO